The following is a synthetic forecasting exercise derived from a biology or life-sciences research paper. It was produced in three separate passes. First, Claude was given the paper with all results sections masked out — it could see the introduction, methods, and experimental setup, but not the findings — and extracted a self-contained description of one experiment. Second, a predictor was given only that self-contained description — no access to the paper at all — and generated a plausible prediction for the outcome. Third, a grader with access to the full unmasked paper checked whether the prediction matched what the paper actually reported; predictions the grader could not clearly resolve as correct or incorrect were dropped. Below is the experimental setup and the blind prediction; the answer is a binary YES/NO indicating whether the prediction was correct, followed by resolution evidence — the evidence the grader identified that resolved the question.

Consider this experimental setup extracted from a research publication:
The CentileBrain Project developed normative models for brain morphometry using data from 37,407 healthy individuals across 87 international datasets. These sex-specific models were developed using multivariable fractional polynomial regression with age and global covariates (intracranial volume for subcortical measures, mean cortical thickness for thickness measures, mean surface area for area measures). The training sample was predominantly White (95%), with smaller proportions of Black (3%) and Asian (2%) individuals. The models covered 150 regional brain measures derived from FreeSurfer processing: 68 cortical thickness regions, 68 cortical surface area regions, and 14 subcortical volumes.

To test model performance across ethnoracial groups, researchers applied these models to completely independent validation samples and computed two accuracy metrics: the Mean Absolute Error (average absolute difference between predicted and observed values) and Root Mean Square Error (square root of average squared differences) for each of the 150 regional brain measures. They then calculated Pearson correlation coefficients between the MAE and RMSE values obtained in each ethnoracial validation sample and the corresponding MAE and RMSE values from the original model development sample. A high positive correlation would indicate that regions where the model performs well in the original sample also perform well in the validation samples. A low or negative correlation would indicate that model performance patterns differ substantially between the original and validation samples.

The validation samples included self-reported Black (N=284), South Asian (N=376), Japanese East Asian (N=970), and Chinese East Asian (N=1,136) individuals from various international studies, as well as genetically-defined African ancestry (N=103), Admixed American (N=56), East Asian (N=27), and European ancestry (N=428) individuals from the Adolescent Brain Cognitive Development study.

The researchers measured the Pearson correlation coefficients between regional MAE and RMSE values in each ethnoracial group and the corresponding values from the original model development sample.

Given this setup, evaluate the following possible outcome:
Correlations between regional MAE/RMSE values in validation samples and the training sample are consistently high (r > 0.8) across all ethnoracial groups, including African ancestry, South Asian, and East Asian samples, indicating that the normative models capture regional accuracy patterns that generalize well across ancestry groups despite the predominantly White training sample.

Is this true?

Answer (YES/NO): YES